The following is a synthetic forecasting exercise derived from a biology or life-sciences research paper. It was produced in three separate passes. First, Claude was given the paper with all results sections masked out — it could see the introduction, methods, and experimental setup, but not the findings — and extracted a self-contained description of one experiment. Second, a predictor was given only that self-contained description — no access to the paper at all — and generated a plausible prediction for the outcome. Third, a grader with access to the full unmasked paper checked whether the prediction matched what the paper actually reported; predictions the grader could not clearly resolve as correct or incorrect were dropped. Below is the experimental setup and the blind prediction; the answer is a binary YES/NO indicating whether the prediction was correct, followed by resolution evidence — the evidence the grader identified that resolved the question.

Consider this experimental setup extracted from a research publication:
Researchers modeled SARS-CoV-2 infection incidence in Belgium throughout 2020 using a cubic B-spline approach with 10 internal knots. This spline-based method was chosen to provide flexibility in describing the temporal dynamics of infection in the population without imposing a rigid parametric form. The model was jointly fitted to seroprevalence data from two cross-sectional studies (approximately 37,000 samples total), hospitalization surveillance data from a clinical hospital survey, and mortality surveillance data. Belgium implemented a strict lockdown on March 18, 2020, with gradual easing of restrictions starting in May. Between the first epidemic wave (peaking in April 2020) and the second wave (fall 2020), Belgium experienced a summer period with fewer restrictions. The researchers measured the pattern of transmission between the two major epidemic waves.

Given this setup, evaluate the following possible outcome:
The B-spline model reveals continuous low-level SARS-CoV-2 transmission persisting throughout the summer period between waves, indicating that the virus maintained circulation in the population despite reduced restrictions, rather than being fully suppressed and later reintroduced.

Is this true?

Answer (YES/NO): NO